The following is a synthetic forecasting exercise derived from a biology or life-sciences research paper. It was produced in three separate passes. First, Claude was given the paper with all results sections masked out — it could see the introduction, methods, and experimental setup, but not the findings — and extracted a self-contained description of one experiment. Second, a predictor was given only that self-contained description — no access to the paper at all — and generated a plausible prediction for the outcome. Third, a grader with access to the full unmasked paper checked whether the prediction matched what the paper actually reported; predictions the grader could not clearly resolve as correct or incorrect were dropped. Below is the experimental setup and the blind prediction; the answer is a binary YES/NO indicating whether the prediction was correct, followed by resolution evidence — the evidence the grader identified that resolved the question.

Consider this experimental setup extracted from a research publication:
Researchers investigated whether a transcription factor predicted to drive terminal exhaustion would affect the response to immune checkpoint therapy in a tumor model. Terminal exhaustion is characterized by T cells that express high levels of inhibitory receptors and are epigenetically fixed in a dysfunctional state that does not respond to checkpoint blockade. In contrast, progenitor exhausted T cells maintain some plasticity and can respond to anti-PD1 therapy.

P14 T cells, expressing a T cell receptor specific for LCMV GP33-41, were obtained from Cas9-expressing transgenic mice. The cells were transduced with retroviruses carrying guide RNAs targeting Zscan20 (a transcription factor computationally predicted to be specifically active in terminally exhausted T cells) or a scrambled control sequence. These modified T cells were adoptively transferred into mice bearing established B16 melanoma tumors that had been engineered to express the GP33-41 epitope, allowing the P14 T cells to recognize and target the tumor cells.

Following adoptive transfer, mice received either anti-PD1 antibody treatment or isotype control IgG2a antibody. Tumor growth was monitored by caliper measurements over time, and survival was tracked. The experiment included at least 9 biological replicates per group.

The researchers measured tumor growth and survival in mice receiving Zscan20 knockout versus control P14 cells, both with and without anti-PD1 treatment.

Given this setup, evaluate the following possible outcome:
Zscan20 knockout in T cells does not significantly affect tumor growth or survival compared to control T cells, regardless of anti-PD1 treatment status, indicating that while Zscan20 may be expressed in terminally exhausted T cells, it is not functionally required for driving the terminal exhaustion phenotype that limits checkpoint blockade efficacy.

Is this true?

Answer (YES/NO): NO